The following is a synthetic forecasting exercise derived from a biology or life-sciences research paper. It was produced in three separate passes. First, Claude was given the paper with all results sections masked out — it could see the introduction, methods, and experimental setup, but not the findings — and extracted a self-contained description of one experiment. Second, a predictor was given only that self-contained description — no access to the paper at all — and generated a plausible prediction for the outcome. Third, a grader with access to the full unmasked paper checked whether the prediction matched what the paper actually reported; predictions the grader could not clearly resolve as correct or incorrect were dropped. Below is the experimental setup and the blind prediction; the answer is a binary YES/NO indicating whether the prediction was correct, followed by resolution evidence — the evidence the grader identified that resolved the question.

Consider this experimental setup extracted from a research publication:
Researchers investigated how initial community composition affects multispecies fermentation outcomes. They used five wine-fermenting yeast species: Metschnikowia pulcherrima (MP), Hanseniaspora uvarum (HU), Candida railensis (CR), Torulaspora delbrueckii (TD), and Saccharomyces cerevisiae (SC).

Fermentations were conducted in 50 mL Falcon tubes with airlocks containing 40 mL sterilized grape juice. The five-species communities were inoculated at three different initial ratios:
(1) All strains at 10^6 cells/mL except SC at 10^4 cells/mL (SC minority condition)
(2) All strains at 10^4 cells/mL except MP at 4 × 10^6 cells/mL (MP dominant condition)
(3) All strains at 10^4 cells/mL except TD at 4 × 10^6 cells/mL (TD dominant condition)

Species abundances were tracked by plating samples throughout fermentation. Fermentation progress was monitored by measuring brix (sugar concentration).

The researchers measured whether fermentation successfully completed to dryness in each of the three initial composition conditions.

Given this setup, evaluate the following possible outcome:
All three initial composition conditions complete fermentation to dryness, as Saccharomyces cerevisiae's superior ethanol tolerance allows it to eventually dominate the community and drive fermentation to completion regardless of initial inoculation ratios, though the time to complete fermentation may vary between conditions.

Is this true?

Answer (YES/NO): NO